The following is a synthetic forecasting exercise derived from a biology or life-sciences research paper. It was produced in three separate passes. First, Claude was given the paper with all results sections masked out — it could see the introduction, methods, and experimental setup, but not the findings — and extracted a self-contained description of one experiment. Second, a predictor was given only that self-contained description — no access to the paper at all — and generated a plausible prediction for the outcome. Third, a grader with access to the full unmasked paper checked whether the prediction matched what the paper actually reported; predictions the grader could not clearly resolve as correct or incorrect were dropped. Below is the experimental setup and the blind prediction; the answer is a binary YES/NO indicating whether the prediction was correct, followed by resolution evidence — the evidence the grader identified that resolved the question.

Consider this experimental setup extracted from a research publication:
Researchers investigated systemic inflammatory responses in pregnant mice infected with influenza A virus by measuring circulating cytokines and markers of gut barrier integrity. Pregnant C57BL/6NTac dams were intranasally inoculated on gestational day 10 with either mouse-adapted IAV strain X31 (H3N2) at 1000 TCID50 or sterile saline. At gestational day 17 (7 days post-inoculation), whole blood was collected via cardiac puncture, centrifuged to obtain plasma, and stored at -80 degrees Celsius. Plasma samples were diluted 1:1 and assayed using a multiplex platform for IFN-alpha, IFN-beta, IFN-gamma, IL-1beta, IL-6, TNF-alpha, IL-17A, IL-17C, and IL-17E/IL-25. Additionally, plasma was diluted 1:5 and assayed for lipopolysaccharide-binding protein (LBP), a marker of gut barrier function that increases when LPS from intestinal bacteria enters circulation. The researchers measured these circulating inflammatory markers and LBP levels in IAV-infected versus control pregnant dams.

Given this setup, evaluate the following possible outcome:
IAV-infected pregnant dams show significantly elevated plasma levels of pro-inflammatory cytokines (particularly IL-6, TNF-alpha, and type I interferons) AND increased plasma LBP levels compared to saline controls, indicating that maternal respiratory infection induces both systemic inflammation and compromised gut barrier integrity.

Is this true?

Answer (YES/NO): NO